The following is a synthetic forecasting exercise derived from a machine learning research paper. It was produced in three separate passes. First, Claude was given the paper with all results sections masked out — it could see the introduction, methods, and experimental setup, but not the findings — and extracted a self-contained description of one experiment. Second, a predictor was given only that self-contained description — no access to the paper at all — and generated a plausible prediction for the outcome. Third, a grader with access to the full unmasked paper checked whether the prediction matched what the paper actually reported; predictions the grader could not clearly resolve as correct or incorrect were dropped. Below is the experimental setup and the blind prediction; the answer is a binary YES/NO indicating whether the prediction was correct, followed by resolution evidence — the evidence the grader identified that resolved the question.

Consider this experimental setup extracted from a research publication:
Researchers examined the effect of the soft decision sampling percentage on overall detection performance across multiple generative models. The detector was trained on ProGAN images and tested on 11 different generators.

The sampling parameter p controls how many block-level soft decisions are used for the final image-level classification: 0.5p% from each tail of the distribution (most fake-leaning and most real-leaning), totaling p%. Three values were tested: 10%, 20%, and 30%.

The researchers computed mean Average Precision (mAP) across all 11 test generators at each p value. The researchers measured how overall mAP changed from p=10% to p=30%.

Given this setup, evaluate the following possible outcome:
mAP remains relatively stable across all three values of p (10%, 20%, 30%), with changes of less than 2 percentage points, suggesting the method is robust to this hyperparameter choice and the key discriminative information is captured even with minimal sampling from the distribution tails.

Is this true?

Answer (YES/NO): YES